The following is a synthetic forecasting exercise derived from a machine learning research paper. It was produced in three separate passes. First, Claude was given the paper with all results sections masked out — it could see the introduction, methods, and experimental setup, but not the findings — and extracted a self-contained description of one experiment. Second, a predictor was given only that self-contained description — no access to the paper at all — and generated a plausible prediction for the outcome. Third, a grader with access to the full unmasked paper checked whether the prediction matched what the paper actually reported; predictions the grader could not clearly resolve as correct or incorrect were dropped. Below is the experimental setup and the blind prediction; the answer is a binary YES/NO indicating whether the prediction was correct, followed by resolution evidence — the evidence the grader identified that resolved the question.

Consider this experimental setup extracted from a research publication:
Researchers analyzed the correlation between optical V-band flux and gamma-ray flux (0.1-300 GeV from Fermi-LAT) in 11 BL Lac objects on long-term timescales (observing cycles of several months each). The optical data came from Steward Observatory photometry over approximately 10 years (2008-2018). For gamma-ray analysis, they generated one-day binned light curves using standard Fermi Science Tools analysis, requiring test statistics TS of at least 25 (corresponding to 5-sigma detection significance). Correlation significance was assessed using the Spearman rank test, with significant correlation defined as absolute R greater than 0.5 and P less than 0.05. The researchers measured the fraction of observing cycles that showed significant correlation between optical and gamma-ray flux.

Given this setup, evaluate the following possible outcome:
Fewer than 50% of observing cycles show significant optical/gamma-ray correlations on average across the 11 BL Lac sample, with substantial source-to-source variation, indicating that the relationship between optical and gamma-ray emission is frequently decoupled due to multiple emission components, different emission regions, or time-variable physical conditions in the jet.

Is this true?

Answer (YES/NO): YES